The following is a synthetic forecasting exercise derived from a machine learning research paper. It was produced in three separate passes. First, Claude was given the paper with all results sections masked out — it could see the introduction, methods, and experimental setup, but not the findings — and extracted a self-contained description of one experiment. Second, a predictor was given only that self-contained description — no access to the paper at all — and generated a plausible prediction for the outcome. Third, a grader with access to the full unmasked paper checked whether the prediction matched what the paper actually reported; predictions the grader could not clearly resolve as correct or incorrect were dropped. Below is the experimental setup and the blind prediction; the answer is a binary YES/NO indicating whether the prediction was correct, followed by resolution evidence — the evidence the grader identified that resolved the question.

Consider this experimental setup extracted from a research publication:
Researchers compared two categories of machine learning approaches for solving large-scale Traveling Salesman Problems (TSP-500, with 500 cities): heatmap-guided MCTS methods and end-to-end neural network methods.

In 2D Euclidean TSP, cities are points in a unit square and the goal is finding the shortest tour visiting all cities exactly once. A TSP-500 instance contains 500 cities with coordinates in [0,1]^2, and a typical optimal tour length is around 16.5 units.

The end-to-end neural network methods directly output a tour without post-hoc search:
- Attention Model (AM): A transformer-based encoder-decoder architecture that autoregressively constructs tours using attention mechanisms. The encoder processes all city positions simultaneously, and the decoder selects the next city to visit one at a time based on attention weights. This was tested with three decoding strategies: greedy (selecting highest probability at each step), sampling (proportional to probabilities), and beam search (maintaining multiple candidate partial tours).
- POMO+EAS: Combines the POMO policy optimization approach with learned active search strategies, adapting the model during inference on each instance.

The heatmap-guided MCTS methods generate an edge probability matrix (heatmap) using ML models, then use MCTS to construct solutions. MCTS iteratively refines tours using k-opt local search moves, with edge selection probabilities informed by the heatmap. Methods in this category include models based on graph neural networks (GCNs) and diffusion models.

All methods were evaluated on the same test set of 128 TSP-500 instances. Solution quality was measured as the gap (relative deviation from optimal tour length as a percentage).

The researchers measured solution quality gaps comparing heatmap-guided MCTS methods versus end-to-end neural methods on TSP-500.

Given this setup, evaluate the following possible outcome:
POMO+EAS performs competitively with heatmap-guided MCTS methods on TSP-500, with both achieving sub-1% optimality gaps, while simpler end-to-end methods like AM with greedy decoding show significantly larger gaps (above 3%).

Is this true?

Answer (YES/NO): NO